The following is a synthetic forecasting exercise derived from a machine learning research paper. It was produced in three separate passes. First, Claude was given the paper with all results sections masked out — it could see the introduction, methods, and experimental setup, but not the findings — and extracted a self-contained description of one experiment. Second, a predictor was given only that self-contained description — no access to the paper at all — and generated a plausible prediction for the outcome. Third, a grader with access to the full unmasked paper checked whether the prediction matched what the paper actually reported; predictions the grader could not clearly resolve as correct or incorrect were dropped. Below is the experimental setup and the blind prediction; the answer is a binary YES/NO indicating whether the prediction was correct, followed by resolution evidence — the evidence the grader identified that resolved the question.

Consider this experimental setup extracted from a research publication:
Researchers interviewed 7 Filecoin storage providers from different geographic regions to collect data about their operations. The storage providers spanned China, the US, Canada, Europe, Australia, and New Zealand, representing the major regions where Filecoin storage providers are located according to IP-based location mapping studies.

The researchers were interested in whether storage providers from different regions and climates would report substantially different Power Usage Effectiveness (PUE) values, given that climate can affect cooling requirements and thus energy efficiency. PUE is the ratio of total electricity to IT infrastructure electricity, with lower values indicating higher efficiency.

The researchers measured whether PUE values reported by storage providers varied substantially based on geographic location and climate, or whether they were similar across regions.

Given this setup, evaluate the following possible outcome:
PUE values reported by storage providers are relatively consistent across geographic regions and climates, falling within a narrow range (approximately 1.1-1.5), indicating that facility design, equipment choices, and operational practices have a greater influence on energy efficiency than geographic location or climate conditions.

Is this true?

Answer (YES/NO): NO